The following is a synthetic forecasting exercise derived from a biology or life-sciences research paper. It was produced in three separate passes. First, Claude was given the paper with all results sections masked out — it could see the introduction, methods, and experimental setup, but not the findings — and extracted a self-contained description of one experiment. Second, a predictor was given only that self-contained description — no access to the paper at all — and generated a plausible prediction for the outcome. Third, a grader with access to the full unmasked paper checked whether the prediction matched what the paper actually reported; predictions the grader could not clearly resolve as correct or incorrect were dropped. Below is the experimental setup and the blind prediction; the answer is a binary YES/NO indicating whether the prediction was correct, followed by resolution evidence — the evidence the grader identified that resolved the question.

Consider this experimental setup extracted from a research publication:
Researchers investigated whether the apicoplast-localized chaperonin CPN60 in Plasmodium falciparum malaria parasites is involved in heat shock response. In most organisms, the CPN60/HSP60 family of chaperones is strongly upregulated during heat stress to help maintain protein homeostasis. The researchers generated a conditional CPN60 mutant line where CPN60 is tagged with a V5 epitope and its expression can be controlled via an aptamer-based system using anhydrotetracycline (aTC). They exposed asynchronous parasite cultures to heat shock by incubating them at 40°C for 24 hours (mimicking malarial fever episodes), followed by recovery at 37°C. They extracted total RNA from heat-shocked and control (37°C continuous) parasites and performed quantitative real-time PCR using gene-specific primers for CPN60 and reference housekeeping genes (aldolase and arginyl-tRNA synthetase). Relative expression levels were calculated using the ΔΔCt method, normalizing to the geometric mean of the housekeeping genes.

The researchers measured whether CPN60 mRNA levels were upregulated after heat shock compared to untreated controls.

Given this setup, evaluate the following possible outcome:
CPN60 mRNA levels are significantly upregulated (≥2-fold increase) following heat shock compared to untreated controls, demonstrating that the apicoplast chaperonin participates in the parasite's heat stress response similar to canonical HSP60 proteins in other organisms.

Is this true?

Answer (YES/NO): NO